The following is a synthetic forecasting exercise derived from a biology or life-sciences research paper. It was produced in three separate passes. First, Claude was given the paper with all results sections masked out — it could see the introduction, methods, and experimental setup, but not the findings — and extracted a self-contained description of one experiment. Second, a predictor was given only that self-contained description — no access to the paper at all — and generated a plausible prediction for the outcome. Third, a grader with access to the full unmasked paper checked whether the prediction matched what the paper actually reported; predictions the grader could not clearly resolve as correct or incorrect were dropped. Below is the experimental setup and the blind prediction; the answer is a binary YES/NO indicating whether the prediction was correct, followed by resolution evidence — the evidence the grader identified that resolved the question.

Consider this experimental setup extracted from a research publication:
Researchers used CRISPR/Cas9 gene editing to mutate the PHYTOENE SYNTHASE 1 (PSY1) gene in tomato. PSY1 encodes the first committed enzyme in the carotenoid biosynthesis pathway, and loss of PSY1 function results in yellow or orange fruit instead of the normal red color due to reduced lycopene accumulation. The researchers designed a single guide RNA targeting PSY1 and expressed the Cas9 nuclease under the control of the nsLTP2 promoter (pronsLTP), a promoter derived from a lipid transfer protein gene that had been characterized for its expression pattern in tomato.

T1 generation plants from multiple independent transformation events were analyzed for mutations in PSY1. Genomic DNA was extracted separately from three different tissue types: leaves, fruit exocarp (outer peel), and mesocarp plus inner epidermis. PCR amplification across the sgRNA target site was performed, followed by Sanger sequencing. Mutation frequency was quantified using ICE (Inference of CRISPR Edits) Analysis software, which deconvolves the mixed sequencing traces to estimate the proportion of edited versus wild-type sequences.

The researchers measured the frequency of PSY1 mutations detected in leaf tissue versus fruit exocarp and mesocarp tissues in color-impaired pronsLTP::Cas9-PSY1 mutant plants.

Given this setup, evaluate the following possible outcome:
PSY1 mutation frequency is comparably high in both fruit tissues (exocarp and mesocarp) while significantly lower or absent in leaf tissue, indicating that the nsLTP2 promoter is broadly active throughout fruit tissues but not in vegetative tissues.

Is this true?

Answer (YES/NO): NO